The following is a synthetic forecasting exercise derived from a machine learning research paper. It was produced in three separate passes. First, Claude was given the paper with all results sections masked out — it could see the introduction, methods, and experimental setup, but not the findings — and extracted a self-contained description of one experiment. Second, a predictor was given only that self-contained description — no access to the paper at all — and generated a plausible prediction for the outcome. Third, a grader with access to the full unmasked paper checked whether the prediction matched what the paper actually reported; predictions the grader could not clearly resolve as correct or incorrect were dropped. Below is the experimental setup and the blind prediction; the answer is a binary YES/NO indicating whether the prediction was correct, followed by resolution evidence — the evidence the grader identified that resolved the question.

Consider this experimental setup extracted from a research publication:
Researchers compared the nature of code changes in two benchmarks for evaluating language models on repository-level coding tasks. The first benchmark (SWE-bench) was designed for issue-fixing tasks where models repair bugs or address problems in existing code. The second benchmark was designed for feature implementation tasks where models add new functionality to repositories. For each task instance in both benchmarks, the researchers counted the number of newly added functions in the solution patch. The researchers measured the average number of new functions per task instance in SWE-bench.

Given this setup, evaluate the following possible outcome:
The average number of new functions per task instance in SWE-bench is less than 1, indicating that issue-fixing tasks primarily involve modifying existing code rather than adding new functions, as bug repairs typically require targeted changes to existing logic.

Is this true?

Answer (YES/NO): YES